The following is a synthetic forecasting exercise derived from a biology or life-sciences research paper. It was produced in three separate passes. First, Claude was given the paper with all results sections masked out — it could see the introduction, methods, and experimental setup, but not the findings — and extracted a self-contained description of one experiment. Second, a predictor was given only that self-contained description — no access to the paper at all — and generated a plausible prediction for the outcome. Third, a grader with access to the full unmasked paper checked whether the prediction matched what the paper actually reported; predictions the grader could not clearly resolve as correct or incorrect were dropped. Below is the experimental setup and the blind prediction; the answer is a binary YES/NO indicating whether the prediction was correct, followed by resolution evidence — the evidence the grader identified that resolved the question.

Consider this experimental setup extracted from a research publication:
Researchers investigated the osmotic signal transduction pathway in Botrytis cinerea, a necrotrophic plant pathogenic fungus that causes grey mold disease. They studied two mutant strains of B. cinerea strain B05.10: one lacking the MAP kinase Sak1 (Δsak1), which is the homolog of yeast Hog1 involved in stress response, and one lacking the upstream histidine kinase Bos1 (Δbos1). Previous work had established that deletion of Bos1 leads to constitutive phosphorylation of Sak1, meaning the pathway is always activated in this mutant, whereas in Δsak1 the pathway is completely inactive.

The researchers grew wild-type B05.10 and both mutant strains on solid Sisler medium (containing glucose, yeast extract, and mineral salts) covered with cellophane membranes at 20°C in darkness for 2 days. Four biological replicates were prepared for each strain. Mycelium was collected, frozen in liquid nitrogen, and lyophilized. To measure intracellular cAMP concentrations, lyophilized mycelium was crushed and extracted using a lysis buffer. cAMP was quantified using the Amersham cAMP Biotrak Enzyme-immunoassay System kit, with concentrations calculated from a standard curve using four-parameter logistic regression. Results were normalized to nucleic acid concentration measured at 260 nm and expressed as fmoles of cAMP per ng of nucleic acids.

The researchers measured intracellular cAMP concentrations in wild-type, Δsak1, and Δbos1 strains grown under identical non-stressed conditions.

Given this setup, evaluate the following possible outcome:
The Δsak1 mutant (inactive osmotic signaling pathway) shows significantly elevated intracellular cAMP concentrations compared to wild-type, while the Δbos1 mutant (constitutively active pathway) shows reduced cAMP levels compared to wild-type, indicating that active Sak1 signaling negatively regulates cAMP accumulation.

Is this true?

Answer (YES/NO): NO